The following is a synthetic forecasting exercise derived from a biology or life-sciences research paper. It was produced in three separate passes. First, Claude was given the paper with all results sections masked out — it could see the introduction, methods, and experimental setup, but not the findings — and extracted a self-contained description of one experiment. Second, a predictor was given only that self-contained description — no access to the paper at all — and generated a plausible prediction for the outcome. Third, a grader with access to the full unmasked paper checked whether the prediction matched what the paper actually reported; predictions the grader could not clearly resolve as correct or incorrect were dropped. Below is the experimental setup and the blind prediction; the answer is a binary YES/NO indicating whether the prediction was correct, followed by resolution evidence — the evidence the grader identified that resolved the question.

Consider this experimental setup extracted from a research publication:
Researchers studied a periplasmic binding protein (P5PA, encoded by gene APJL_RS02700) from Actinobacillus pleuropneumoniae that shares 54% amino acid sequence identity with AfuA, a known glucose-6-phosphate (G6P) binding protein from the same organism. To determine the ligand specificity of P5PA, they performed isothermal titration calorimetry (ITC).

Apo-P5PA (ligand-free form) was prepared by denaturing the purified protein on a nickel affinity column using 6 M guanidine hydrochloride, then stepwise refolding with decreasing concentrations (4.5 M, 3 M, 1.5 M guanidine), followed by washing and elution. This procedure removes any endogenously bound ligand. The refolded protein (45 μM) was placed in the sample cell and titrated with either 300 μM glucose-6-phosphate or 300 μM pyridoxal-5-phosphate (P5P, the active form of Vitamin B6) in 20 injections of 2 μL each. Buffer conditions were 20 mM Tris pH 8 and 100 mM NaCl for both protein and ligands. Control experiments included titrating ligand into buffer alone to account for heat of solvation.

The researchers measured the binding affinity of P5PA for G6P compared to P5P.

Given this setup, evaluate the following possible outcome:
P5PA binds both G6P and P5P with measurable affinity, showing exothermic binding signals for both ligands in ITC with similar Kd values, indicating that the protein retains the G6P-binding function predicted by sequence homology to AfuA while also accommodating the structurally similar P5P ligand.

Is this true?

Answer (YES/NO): NO